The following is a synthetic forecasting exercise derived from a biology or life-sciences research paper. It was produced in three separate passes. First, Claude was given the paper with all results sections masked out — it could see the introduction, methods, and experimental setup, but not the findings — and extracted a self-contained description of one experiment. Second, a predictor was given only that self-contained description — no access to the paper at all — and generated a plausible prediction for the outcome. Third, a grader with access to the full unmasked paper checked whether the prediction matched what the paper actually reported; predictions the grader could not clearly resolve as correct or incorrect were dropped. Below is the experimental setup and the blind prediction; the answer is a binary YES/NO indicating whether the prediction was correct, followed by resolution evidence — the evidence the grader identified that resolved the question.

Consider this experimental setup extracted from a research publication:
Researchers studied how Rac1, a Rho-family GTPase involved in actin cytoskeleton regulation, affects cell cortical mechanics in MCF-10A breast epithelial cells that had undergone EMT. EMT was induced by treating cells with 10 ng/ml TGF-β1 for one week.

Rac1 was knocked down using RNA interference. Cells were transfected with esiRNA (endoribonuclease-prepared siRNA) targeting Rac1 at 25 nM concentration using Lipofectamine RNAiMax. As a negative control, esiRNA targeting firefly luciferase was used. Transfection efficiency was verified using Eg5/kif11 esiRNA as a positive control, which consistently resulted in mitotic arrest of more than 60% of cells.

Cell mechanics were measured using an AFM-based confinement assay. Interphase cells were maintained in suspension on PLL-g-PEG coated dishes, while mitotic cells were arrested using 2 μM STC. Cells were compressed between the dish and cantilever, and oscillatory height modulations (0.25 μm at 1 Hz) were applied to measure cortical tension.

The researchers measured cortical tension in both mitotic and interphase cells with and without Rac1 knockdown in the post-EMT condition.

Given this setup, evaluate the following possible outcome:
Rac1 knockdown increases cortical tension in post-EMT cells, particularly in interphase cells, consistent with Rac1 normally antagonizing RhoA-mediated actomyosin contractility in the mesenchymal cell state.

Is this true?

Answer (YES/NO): NO